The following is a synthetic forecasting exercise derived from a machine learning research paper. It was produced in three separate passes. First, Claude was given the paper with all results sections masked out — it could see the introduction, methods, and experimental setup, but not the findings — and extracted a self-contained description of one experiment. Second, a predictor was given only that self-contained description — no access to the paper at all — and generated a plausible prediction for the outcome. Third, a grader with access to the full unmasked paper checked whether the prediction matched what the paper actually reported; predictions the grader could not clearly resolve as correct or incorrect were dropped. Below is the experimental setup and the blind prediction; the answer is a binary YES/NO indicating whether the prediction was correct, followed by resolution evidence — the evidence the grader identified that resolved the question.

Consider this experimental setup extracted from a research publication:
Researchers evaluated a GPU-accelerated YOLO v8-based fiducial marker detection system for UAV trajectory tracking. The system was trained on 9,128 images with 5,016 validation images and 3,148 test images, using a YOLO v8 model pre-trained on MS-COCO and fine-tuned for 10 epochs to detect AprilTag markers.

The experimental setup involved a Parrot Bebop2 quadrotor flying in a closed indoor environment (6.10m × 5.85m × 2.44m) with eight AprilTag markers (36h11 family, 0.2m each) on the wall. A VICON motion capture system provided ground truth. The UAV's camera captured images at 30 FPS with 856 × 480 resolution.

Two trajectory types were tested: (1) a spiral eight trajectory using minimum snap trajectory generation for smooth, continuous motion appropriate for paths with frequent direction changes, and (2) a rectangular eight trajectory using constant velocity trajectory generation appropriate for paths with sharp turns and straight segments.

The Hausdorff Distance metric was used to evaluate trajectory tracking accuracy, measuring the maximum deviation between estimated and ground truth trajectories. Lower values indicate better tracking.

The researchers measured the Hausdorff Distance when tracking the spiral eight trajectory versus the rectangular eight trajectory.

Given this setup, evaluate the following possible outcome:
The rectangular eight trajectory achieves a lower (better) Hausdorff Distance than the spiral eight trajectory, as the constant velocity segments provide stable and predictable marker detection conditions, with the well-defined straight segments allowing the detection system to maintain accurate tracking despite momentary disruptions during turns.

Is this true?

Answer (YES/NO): NO